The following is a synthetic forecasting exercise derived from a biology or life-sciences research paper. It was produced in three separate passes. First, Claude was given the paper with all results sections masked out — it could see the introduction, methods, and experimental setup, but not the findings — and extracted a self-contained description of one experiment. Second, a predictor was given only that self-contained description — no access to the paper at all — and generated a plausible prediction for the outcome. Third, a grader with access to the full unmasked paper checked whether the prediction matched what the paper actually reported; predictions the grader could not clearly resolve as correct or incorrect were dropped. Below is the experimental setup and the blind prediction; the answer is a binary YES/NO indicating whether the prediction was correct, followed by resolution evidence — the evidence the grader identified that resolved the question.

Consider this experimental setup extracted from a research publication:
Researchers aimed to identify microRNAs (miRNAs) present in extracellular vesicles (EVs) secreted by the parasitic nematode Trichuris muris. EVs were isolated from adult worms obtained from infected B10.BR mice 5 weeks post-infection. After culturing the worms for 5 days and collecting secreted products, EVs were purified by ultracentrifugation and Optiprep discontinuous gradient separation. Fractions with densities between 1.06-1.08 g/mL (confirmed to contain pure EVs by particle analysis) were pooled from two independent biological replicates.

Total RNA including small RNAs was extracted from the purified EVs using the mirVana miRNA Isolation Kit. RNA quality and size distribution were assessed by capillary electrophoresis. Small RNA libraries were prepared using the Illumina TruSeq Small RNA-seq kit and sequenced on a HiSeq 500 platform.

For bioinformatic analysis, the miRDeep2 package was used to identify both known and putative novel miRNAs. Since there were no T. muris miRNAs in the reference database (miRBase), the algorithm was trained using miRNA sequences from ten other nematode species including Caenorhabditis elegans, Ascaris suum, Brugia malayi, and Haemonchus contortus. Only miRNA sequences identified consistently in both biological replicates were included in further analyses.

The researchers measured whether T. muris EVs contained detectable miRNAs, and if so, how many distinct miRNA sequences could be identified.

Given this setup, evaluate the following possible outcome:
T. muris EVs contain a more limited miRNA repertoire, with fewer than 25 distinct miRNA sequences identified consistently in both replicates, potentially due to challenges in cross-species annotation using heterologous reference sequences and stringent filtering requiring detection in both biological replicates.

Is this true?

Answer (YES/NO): NO